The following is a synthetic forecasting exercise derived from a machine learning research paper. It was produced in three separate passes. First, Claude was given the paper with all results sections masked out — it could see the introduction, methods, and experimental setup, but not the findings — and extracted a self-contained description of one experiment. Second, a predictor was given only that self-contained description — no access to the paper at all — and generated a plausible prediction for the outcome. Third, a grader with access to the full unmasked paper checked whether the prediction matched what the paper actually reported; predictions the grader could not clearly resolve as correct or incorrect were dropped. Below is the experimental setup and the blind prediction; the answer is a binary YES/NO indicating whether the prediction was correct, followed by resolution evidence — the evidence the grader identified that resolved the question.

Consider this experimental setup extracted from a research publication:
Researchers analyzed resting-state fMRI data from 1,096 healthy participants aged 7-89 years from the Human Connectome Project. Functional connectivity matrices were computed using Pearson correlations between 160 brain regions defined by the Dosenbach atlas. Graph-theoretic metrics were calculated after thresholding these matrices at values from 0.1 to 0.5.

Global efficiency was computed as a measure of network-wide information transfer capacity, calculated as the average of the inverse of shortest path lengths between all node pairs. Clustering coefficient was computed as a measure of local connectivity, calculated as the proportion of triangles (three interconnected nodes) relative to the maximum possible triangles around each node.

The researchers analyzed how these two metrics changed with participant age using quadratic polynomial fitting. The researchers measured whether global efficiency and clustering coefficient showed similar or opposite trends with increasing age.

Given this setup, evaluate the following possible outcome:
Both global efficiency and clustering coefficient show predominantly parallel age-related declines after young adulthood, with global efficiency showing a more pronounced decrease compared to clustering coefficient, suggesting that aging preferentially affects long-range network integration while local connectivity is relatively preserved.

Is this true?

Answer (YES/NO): NO